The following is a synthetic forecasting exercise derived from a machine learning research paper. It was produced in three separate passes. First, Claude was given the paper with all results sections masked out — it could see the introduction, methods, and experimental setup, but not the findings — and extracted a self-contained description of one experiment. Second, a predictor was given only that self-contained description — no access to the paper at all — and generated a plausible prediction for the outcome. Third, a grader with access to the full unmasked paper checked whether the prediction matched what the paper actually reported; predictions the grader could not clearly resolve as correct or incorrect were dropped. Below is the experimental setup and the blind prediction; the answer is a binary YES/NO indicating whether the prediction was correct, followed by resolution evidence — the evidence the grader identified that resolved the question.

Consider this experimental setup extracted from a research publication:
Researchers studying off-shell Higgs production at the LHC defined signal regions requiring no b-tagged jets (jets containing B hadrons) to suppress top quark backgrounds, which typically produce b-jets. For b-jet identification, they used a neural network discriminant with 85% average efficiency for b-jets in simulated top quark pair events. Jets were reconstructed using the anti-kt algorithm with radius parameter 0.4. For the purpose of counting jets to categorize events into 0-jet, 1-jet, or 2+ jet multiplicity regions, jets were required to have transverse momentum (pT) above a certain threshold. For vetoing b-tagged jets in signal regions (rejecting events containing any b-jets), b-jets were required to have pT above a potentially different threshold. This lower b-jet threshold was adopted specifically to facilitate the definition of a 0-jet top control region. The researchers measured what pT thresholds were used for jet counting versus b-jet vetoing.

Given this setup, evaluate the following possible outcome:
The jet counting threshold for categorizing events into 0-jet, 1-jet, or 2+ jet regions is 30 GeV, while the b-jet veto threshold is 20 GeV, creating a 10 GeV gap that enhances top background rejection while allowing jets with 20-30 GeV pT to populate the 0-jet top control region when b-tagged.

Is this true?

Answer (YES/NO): YES